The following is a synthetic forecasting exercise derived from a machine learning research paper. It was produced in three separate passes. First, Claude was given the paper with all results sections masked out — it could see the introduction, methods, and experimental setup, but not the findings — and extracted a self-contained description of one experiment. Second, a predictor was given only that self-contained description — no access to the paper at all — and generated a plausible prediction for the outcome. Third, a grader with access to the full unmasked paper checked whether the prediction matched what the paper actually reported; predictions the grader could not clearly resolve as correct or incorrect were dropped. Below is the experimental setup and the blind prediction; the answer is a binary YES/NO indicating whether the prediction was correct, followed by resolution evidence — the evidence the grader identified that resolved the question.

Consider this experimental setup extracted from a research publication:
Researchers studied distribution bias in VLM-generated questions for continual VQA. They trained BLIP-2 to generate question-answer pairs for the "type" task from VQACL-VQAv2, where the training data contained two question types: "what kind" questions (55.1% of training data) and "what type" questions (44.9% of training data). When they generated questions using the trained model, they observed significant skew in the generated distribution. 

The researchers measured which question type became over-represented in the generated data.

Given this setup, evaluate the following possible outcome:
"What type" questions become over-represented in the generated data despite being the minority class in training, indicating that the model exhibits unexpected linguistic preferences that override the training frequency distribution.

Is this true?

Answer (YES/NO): NO